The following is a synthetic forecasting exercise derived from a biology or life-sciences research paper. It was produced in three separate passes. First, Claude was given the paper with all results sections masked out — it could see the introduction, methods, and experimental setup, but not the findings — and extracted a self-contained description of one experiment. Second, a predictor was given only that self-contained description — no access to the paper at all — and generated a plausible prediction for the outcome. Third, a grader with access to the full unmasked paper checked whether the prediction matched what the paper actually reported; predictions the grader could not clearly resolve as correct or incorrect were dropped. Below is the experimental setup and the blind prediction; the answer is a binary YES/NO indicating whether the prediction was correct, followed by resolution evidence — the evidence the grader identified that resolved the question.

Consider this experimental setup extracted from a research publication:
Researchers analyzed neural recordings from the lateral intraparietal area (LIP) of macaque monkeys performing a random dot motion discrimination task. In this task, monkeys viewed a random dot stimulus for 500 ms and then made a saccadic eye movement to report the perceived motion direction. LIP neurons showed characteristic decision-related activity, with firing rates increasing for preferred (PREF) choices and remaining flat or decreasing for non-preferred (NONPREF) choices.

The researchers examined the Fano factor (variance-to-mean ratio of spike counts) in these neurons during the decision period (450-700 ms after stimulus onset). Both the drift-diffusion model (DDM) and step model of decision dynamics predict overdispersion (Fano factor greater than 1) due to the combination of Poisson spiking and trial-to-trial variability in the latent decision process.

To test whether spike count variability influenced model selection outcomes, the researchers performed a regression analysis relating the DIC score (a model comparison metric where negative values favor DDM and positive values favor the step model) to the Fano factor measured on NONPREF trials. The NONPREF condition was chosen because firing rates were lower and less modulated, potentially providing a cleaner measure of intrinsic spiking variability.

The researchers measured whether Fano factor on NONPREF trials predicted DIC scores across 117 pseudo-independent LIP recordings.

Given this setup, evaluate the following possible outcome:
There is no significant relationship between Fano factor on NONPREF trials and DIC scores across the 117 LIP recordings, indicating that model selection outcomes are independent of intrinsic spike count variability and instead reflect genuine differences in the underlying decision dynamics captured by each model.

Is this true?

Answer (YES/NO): NO